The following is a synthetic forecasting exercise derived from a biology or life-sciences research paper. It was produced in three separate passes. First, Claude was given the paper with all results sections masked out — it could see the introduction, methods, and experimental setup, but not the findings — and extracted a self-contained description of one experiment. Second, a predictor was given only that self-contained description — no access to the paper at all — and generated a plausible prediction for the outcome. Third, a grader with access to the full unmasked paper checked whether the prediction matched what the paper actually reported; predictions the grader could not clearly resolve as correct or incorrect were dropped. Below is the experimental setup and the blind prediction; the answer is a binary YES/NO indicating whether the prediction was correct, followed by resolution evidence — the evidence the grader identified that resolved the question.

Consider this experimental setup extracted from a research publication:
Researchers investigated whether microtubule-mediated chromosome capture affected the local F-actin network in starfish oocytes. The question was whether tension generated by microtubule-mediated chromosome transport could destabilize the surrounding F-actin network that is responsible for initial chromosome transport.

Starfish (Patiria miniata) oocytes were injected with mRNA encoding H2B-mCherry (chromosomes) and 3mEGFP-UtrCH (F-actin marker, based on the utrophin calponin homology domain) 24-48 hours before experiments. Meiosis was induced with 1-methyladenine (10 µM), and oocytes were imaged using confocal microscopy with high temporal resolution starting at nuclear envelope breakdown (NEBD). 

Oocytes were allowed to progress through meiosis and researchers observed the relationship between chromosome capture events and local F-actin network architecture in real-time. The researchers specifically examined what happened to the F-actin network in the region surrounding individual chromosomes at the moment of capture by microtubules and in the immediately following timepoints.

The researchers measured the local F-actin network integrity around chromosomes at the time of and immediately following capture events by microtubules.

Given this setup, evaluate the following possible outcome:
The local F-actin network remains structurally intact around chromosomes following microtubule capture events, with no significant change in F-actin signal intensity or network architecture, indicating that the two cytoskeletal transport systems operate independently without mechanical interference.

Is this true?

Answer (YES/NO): NO